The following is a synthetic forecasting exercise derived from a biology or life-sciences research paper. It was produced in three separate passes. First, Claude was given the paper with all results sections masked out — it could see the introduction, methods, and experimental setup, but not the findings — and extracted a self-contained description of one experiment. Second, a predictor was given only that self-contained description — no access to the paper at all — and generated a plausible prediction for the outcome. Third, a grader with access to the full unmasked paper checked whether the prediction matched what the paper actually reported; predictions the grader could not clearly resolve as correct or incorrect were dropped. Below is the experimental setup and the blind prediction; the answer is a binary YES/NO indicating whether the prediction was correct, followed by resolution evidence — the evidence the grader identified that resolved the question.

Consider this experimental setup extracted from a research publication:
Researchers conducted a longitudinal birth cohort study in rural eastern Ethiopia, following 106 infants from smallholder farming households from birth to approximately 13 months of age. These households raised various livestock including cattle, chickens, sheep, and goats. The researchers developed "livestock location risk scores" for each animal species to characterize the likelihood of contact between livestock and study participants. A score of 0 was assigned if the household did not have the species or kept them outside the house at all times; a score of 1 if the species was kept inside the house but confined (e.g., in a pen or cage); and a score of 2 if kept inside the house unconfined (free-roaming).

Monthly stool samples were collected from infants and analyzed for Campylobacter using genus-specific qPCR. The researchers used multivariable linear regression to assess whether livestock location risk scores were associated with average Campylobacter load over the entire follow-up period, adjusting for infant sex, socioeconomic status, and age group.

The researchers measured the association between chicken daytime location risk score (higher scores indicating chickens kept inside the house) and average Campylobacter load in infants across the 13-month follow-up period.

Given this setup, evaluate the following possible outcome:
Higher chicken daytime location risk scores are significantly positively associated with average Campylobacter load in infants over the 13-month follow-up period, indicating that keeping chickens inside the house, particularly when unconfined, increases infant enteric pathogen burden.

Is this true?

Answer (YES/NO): YES